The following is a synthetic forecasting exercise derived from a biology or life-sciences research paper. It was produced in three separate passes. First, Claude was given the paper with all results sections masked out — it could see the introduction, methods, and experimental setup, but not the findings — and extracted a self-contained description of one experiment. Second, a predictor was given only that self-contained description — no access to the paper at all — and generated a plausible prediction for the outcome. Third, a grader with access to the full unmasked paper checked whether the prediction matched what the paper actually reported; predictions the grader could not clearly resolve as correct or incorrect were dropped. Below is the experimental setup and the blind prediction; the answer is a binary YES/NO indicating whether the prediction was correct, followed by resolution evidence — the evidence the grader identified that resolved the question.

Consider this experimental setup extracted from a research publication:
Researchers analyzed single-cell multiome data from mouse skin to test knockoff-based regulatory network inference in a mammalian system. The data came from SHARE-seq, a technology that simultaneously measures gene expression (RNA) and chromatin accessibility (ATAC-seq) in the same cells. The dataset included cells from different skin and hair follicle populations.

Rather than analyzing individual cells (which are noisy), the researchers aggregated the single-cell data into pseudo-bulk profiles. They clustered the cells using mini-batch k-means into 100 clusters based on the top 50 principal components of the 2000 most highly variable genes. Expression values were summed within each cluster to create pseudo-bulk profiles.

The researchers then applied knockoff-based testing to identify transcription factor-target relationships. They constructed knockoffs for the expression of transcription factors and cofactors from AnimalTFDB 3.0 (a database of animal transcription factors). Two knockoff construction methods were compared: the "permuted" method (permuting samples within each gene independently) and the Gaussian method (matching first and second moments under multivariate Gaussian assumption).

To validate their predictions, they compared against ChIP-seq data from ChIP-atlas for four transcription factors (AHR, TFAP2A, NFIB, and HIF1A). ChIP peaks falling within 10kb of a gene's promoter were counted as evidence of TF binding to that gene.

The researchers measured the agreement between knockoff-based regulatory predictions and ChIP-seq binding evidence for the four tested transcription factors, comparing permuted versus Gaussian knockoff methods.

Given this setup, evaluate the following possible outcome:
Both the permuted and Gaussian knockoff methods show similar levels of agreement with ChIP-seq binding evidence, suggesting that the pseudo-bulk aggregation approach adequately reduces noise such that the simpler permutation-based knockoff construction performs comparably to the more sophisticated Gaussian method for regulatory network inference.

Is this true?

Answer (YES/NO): NO